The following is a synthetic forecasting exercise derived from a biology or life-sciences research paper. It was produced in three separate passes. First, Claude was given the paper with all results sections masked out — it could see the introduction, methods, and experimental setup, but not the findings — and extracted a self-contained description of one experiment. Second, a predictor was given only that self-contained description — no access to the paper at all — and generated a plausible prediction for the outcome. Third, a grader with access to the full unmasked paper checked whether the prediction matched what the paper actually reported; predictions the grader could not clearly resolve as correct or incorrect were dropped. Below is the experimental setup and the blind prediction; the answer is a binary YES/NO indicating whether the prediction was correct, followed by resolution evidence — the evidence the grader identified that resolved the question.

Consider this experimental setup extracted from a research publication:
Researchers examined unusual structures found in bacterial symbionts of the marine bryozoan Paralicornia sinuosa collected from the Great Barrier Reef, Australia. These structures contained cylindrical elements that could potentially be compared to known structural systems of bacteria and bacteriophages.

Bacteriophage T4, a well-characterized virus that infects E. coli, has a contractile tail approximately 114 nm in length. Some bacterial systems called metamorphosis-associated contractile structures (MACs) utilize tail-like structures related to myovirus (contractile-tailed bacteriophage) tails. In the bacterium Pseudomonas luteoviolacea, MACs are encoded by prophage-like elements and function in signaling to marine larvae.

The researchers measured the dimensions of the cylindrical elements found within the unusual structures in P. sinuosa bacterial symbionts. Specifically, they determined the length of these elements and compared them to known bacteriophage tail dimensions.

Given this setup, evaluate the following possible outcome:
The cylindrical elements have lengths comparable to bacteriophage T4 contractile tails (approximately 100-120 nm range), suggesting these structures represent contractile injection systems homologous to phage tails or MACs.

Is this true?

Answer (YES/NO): YES